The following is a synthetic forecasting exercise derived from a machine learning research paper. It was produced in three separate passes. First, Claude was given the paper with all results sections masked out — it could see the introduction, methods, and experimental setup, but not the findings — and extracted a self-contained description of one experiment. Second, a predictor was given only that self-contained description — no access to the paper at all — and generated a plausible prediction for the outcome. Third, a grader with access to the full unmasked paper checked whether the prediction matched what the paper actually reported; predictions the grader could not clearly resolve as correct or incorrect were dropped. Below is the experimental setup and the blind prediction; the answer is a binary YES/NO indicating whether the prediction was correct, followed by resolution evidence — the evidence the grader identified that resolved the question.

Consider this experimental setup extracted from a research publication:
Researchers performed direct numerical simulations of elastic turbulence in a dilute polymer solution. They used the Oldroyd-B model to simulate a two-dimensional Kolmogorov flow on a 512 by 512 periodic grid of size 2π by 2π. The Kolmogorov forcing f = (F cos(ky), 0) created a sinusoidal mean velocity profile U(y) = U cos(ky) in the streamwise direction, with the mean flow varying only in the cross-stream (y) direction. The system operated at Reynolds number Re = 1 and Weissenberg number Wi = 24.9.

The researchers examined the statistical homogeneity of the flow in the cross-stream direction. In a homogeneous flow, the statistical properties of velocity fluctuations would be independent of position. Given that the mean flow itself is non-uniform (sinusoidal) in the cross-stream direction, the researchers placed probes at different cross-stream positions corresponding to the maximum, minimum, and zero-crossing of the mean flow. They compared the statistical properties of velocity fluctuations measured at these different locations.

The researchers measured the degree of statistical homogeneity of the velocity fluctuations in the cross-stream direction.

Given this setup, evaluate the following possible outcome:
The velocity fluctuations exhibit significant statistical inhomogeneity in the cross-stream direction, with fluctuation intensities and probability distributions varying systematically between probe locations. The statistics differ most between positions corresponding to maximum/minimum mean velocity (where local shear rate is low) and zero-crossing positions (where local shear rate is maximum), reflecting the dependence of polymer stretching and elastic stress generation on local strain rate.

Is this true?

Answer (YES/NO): NO